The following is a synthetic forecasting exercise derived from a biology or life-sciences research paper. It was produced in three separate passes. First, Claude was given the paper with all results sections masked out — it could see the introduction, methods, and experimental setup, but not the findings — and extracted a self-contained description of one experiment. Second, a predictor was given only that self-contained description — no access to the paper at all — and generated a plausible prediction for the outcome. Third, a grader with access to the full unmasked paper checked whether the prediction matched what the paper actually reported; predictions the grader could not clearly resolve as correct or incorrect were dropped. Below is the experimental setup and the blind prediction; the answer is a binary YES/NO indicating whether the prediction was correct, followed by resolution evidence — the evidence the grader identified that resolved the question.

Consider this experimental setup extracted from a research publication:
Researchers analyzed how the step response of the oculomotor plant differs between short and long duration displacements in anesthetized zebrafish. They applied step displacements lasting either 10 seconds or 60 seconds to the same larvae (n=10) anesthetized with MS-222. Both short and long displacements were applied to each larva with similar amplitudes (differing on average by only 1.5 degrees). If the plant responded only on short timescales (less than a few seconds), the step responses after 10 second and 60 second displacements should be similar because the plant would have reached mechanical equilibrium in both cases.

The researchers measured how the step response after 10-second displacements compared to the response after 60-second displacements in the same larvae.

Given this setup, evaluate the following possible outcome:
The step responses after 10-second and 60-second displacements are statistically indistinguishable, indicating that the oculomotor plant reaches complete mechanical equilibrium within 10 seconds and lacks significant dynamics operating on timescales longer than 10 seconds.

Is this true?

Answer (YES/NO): NO